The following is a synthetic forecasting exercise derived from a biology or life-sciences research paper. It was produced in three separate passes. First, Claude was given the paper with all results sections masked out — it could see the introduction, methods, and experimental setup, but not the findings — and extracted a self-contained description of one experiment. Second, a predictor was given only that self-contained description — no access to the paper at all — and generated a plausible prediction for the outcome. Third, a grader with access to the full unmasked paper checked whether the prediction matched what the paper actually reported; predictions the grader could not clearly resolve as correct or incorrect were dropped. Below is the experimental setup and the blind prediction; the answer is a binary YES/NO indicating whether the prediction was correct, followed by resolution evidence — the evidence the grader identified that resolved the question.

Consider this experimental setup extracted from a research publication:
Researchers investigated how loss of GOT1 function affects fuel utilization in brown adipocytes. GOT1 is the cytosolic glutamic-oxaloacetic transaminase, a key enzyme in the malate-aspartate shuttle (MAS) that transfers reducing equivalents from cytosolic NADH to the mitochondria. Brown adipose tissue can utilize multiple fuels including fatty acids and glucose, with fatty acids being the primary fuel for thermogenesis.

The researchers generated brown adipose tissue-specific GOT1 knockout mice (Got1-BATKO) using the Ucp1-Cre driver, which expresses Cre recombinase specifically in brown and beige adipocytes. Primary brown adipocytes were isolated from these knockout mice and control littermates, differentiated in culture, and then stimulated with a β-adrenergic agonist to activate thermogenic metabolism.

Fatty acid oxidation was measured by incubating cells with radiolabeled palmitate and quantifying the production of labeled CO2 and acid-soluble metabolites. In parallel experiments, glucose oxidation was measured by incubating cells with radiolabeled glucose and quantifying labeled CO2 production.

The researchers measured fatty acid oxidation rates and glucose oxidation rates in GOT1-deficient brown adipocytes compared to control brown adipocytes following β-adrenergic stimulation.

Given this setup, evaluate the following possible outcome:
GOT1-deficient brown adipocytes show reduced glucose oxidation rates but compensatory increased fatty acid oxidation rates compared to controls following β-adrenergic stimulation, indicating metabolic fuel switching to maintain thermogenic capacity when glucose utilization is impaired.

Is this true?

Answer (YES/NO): NO